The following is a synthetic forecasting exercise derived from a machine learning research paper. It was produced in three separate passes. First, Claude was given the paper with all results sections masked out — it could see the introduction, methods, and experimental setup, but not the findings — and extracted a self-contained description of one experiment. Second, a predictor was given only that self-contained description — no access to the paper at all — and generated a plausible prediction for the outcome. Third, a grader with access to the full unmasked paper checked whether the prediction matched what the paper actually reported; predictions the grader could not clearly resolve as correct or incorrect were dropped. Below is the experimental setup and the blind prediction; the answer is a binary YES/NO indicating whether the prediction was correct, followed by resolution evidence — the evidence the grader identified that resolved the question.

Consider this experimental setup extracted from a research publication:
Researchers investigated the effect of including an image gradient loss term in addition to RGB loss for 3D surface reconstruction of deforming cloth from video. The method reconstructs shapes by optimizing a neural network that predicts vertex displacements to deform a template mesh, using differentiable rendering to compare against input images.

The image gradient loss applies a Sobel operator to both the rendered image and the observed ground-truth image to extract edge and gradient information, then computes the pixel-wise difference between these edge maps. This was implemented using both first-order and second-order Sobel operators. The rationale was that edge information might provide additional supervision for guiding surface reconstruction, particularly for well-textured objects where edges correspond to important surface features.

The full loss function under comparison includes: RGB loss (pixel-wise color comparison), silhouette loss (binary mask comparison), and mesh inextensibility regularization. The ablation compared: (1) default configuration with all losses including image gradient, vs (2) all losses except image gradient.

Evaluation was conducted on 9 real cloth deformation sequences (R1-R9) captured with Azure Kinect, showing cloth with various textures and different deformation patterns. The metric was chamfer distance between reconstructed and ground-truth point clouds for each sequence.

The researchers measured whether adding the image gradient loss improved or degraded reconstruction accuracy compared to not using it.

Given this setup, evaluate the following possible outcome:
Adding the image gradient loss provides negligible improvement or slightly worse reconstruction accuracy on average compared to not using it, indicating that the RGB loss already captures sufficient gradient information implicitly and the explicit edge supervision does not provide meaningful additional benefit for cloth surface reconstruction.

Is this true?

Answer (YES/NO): NO